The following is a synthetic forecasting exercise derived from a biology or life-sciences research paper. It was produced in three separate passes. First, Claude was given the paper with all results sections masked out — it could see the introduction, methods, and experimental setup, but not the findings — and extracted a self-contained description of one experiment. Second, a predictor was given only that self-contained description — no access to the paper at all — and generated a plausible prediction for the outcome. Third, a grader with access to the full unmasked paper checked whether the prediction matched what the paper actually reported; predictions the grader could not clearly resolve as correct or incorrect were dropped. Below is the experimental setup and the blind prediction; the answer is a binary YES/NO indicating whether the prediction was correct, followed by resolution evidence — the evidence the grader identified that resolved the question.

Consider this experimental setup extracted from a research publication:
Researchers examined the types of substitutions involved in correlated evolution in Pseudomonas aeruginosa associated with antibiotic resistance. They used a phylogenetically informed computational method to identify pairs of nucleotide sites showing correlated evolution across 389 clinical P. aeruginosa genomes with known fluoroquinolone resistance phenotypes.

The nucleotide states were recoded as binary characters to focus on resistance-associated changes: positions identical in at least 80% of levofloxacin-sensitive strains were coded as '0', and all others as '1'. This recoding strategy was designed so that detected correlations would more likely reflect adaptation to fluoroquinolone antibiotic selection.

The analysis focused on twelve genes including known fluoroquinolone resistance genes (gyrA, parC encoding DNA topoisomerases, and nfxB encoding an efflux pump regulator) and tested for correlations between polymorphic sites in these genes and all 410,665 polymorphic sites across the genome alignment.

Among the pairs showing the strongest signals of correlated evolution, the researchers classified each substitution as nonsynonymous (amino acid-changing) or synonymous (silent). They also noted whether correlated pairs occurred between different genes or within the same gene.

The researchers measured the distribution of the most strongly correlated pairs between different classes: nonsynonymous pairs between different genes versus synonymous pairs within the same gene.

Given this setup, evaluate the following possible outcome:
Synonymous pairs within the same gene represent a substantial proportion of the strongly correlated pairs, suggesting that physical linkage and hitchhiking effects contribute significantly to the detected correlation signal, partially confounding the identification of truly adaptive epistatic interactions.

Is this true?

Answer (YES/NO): YES